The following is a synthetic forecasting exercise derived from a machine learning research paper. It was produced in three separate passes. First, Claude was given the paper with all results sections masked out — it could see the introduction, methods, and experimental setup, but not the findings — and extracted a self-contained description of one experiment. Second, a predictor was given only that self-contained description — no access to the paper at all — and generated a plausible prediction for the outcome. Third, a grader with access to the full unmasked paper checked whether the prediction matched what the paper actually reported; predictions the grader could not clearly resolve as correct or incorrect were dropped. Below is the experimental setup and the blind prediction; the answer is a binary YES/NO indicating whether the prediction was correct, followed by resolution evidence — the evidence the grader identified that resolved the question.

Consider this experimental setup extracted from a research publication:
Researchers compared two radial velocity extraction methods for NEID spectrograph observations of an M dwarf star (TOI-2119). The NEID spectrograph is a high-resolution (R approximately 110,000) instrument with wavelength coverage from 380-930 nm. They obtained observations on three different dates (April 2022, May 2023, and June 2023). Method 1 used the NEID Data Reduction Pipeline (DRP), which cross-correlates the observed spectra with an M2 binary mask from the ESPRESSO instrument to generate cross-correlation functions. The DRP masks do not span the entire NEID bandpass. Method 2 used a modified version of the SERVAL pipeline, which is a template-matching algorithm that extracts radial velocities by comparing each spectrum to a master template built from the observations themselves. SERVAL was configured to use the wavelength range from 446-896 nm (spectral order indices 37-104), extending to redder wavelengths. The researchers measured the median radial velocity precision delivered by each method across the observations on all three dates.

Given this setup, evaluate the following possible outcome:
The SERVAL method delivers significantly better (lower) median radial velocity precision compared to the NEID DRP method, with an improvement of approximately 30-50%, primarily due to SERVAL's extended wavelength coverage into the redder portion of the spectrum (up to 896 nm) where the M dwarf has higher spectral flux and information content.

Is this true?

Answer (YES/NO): NO